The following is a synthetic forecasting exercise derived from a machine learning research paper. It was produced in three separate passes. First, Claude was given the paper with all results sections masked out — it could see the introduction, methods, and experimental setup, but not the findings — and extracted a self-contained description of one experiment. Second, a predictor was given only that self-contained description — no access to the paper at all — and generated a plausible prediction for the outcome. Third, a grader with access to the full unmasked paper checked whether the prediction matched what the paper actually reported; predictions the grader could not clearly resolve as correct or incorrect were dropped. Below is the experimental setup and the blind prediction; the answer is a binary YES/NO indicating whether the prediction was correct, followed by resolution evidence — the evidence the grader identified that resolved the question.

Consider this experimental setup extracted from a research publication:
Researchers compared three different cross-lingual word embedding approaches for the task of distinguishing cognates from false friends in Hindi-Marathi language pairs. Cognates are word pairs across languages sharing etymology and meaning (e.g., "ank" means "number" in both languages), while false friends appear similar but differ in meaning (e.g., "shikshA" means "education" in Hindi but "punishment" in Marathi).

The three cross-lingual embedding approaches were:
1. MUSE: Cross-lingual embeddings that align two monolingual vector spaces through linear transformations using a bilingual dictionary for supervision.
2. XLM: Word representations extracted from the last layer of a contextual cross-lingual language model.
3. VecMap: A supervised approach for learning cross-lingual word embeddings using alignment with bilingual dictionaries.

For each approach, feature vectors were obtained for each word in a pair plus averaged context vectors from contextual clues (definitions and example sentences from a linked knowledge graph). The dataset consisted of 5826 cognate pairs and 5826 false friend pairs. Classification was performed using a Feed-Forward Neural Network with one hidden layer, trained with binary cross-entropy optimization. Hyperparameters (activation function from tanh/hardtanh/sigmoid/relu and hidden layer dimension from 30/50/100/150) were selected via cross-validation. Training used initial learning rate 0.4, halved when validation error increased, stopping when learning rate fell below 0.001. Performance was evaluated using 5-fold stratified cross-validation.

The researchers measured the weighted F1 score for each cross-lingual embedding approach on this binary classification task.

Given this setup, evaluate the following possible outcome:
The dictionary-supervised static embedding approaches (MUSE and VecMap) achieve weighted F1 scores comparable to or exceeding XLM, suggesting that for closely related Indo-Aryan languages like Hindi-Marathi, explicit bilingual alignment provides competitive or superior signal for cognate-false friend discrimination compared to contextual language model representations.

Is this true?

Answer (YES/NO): NO